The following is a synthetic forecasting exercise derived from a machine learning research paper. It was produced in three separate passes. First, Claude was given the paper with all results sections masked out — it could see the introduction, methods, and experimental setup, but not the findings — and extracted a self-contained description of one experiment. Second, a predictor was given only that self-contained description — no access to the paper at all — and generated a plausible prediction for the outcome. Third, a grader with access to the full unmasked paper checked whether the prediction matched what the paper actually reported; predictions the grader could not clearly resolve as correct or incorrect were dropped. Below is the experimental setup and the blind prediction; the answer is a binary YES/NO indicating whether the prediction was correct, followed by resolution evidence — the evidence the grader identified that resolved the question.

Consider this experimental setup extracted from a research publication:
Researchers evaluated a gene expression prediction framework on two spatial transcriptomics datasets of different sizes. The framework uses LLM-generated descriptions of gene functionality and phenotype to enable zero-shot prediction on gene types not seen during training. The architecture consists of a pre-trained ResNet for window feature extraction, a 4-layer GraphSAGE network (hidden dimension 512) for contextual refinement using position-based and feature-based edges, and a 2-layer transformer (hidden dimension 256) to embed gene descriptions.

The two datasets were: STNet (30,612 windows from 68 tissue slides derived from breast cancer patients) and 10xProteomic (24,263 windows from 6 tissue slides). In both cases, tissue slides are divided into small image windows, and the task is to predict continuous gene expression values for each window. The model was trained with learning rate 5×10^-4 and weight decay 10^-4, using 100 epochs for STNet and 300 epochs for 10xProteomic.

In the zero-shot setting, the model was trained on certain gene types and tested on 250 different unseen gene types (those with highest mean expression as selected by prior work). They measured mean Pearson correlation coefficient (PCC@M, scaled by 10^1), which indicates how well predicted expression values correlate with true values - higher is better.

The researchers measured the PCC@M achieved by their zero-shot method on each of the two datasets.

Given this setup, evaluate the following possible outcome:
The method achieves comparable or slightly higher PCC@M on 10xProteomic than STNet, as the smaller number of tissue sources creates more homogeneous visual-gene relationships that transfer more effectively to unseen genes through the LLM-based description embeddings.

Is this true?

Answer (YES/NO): NO